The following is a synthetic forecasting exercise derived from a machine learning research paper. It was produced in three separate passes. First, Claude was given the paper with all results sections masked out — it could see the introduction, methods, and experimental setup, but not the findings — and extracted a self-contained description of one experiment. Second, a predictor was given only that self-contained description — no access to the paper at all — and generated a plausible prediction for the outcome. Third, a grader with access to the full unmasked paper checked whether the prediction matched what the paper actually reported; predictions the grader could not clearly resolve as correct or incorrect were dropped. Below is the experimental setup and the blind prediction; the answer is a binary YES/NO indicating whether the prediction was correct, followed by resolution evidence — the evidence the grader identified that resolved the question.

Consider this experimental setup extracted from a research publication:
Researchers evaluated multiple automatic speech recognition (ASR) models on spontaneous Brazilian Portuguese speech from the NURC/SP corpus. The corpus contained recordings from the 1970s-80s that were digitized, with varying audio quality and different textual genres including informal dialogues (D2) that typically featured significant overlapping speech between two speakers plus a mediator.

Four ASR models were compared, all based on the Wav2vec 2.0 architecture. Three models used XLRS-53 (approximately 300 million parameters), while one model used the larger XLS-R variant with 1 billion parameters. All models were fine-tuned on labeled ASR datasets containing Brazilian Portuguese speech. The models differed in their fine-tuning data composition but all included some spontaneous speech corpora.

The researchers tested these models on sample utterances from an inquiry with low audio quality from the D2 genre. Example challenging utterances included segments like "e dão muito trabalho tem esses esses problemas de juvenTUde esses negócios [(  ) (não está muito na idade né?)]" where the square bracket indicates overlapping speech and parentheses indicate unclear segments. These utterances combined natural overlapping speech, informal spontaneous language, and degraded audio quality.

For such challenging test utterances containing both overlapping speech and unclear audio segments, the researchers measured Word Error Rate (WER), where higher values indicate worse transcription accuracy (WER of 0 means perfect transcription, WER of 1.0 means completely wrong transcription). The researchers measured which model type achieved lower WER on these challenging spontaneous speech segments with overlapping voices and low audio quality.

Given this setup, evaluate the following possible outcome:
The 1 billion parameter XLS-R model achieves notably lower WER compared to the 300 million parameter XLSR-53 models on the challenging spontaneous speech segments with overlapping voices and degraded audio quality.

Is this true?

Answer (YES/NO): NO